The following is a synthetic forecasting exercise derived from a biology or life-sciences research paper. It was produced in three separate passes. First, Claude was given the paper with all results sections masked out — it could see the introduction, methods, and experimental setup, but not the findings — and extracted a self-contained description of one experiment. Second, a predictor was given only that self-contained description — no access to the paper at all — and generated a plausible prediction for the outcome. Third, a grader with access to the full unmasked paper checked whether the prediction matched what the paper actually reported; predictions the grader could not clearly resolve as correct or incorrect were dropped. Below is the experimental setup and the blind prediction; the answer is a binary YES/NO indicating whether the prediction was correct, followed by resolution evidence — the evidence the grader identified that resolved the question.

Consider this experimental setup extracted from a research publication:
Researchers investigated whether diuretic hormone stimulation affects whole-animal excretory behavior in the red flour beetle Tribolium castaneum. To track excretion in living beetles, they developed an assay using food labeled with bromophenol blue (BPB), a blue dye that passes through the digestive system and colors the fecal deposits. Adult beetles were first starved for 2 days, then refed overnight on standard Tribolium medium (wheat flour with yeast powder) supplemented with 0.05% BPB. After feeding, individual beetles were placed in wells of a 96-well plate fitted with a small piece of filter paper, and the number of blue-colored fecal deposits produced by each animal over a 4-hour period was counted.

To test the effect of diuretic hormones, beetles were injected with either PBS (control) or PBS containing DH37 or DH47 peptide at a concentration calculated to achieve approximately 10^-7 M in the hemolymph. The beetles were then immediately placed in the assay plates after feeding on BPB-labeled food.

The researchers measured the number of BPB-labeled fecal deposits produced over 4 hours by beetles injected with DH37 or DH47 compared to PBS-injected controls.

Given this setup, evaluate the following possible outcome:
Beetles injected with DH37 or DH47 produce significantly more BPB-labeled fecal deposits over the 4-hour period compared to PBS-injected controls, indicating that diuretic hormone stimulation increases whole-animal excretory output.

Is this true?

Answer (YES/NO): YES